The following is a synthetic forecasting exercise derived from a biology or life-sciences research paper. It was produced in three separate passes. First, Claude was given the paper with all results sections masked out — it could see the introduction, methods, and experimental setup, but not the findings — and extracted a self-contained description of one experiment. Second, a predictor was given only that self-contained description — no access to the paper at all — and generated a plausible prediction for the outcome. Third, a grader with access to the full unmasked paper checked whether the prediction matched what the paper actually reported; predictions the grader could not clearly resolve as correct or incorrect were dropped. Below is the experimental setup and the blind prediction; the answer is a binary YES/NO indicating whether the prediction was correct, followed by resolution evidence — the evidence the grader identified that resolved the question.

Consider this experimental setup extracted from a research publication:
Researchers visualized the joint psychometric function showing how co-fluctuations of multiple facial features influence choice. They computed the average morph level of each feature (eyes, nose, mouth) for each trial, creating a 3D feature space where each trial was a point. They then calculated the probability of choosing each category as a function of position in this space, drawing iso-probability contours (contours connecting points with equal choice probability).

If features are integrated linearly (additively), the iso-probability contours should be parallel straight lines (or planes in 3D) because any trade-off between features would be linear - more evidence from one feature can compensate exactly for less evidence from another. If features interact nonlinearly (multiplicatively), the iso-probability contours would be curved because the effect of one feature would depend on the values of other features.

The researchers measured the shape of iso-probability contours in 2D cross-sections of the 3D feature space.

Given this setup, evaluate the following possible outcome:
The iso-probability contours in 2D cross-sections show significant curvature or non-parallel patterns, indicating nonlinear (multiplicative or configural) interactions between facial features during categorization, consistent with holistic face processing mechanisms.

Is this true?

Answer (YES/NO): NO